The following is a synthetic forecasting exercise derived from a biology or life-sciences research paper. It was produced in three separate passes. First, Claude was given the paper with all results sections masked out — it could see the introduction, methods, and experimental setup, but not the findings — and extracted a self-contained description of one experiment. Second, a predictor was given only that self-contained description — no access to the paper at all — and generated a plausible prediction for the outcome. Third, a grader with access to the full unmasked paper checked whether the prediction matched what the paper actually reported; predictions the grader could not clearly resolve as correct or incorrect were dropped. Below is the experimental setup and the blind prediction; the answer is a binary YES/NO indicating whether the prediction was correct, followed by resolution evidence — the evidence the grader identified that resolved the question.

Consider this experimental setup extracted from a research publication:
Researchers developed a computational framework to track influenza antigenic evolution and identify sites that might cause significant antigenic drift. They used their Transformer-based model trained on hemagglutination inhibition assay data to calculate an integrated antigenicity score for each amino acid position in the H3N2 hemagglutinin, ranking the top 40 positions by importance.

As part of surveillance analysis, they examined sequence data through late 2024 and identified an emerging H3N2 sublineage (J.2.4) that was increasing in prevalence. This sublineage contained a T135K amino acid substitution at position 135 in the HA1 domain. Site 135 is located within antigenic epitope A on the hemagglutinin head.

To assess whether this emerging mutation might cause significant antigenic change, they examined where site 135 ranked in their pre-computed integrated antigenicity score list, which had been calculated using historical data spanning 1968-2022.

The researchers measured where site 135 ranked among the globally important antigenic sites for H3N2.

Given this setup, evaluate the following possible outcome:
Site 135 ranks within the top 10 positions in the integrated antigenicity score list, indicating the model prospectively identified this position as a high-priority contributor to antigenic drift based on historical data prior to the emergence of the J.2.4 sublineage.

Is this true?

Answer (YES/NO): YES